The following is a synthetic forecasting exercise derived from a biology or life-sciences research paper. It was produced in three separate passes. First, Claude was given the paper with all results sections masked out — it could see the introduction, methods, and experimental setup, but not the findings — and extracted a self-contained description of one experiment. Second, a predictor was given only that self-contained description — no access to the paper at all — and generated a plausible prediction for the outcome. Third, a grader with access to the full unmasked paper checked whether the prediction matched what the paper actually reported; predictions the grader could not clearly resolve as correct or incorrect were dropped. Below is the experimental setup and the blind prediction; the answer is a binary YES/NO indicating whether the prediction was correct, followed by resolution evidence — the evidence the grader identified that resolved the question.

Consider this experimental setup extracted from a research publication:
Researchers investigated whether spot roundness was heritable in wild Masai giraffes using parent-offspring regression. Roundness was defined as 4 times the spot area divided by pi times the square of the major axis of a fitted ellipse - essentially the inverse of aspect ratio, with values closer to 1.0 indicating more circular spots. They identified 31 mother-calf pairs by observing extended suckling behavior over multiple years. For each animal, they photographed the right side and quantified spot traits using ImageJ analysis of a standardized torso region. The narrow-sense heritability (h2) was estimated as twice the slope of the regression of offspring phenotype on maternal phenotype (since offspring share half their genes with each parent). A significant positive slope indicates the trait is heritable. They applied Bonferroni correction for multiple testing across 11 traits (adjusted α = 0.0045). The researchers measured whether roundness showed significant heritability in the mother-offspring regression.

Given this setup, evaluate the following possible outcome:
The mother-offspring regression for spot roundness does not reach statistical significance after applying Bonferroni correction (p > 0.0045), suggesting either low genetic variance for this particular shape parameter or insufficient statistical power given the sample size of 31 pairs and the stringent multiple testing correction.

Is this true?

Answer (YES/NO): YES